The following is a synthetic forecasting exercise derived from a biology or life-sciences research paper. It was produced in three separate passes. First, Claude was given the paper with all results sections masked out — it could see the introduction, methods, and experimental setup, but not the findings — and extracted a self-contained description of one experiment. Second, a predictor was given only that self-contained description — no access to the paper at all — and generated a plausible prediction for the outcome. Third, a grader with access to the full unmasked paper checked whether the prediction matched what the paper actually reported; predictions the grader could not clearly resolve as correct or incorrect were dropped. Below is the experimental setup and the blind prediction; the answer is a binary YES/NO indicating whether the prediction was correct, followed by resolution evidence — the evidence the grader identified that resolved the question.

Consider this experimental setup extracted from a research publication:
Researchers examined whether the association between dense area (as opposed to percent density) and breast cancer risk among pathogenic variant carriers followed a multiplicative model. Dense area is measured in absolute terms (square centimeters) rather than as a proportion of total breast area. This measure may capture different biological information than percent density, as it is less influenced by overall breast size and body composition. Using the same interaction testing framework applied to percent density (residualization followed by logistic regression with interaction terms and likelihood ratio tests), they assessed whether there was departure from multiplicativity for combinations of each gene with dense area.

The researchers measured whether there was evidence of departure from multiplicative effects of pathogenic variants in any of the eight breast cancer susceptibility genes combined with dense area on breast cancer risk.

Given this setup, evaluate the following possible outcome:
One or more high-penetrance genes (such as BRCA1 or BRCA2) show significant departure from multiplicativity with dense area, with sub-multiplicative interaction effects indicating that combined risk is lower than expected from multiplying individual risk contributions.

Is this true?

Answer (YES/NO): NO